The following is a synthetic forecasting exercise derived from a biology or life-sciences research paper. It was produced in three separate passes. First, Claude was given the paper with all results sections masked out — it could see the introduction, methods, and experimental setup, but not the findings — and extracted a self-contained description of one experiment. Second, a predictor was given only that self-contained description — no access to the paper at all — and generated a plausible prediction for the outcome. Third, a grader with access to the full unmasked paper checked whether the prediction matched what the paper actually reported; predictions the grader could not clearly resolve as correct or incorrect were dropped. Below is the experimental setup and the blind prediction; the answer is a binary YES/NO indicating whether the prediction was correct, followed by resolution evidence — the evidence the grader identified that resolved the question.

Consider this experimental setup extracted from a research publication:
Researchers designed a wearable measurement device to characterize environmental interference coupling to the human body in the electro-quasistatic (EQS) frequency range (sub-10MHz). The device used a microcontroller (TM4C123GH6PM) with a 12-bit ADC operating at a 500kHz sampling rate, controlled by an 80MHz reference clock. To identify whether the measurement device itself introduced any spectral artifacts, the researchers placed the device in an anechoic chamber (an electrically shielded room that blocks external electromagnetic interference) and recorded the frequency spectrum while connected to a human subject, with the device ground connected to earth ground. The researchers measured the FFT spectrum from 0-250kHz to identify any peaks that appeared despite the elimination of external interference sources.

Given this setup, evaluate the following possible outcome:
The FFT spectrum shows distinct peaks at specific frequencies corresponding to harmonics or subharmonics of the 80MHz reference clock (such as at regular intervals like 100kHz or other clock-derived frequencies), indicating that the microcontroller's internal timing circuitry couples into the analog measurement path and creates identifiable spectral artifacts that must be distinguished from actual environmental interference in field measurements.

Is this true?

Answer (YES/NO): YES